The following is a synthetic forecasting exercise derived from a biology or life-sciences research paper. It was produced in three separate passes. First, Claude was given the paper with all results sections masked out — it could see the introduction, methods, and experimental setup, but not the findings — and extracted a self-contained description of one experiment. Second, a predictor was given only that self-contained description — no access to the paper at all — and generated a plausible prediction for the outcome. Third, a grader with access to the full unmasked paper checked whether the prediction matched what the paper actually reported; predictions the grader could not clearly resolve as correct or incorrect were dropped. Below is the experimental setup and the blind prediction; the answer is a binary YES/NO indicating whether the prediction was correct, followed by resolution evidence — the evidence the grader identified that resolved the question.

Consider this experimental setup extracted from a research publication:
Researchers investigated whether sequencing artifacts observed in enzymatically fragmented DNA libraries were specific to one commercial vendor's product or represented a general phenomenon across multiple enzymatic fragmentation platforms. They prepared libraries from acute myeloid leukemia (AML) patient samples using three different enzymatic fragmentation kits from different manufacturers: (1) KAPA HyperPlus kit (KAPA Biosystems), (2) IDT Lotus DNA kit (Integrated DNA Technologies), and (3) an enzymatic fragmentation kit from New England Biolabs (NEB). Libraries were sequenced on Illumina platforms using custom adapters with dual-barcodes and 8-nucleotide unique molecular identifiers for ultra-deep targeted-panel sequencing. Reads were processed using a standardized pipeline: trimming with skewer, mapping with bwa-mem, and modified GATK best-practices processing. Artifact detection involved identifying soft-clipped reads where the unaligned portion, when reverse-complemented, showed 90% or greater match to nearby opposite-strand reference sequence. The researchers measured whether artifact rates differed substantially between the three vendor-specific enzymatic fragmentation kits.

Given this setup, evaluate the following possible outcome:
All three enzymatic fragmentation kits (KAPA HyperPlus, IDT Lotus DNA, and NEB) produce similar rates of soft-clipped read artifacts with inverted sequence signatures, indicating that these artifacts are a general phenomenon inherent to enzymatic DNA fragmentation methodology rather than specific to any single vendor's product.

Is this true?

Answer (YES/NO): NO